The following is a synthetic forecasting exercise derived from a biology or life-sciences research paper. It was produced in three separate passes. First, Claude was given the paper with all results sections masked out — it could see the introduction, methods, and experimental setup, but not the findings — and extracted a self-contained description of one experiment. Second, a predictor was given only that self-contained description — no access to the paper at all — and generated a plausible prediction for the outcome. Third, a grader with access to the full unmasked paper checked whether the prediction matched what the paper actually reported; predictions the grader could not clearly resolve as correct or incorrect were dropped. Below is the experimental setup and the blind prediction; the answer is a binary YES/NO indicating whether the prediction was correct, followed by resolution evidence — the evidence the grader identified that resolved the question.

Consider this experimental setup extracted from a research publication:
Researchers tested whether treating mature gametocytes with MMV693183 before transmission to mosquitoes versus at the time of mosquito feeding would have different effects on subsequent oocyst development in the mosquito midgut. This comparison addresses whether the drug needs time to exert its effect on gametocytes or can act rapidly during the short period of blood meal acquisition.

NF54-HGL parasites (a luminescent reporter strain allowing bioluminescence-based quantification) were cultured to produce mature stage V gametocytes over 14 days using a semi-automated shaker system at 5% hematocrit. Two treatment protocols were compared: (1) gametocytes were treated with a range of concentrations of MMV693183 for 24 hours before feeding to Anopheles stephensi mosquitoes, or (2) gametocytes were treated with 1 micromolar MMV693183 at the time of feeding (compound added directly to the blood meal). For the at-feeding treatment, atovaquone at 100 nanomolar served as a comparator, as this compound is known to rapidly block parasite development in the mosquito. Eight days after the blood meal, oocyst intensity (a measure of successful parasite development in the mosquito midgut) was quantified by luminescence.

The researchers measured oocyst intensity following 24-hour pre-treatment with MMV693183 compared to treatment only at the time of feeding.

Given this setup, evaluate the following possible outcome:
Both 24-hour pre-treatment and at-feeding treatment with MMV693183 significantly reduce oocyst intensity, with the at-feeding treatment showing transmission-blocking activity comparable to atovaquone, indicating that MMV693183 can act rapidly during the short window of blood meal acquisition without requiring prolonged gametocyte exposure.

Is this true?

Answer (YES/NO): NO